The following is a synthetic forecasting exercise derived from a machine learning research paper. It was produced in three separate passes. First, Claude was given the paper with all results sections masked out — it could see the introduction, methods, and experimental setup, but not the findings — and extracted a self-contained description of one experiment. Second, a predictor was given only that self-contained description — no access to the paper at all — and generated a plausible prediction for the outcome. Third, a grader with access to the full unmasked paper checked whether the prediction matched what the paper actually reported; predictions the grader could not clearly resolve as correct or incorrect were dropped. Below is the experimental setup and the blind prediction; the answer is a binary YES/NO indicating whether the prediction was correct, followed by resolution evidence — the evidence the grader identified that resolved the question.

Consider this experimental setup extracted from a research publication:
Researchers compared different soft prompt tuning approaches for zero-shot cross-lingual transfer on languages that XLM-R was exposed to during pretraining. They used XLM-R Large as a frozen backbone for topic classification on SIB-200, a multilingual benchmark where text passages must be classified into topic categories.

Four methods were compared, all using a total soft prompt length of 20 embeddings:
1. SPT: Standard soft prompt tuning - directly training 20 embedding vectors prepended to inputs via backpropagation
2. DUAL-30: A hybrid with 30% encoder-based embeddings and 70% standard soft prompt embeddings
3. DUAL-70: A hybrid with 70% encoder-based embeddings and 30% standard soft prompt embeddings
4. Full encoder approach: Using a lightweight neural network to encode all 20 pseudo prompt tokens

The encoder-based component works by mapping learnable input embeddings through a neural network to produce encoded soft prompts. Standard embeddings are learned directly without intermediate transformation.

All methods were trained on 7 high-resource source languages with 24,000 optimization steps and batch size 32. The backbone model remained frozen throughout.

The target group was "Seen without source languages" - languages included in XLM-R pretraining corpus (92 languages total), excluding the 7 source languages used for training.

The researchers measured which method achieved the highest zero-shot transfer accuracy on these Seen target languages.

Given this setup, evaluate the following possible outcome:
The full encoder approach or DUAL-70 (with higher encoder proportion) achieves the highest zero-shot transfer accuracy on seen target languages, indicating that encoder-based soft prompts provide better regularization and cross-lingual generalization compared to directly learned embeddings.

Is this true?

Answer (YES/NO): NO